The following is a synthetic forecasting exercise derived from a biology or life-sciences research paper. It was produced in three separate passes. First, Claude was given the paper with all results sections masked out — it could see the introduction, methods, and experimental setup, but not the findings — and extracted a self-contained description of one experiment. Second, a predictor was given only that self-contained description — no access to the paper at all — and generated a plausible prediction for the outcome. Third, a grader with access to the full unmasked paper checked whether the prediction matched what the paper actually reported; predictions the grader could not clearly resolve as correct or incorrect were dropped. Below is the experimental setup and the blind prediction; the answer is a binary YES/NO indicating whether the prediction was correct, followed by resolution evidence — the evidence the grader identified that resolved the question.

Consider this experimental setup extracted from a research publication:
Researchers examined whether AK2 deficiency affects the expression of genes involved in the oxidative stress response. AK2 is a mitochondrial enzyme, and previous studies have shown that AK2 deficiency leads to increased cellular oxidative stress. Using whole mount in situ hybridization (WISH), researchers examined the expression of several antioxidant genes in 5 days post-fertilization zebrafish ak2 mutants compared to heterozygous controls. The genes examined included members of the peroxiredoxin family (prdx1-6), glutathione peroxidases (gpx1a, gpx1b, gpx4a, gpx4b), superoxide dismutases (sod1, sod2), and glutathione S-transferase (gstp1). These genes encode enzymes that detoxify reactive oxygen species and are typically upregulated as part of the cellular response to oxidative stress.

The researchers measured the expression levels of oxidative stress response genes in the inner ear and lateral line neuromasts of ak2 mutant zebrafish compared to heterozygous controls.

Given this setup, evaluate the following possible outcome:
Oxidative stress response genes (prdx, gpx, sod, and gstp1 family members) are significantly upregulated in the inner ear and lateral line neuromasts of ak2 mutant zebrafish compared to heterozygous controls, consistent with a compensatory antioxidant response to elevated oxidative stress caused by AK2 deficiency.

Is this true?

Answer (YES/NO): NO